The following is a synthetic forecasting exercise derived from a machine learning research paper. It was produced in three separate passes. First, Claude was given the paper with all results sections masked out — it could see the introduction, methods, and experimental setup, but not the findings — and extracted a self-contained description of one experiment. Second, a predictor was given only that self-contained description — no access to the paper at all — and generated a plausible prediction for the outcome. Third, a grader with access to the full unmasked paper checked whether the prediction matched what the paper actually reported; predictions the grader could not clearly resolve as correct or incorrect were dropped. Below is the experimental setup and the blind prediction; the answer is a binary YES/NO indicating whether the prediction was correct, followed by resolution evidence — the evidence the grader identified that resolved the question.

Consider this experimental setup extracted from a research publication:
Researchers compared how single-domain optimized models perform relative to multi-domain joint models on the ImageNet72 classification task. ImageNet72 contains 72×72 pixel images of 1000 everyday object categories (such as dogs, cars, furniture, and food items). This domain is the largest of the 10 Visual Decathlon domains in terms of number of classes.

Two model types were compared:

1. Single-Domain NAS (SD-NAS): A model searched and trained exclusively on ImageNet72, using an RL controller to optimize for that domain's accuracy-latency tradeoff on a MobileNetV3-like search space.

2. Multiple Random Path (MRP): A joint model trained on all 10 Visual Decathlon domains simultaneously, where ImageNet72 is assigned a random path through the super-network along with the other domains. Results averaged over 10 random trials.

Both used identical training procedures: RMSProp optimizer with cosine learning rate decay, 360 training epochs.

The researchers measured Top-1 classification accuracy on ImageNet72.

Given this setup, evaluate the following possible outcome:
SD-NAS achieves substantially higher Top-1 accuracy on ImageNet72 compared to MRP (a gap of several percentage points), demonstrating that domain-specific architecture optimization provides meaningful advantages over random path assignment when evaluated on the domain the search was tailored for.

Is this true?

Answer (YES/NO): YES